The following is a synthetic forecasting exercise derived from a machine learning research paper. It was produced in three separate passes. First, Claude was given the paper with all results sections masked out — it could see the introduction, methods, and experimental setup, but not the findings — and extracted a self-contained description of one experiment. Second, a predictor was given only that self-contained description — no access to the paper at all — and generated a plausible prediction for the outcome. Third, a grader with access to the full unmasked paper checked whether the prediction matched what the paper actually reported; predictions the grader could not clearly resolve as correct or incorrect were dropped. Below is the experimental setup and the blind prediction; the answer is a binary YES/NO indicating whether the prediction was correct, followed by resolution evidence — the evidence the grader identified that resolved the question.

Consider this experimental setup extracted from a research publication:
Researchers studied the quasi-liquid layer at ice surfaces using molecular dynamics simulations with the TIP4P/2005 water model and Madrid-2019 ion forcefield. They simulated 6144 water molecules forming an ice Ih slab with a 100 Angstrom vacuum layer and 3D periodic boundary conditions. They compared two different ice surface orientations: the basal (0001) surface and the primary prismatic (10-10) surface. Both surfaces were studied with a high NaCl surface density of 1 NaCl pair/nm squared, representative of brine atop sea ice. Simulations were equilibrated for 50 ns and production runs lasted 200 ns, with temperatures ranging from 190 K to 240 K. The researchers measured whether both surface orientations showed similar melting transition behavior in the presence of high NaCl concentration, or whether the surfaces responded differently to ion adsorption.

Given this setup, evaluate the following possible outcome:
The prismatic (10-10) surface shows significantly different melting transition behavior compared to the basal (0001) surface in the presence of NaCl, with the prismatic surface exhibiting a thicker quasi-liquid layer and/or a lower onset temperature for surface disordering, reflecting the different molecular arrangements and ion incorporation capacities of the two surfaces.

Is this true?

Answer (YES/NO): NO